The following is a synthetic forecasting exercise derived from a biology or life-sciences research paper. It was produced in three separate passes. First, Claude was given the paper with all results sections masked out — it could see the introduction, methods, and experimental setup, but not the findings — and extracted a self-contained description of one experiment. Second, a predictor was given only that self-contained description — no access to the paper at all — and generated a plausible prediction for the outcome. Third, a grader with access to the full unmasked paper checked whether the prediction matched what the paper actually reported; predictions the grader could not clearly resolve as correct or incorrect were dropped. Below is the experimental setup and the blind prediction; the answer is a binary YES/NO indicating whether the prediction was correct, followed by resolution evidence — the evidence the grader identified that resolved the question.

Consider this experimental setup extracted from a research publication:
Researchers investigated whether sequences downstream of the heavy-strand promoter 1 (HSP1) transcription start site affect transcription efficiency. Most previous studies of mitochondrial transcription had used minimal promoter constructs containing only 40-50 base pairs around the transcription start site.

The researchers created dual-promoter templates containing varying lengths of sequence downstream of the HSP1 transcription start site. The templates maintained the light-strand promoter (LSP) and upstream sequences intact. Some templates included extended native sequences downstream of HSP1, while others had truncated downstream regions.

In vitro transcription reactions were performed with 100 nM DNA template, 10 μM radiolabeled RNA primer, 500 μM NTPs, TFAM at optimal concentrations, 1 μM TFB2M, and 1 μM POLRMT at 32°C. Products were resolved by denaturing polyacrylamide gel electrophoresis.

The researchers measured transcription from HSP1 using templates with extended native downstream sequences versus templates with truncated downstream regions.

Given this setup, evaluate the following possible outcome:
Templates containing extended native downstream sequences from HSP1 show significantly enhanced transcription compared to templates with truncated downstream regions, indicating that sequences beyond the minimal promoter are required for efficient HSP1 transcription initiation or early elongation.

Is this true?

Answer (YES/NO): YES